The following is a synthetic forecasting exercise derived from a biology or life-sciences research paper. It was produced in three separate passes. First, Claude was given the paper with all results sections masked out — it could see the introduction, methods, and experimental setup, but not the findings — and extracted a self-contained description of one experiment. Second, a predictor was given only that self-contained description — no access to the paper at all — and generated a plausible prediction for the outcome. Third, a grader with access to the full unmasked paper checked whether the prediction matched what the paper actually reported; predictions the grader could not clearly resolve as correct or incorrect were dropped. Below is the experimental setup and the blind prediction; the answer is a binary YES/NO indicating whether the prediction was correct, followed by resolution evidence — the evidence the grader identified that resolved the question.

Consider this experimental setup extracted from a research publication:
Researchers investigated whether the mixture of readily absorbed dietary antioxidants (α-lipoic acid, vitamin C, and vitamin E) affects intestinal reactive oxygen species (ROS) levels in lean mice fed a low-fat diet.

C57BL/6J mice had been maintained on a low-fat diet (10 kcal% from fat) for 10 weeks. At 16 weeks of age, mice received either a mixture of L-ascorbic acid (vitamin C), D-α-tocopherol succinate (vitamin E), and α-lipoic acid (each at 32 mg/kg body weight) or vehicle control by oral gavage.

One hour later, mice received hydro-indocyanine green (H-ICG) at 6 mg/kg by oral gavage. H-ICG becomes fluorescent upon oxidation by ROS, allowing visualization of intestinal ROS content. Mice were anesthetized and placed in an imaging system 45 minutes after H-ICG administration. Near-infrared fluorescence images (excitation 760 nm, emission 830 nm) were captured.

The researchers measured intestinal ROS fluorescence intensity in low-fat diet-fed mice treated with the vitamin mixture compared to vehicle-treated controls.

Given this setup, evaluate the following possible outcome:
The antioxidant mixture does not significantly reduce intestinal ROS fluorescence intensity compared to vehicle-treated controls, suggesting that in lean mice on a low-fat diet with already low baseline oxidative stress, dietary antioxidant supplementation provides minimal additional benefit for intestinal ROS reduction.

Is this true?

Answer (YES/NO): YES